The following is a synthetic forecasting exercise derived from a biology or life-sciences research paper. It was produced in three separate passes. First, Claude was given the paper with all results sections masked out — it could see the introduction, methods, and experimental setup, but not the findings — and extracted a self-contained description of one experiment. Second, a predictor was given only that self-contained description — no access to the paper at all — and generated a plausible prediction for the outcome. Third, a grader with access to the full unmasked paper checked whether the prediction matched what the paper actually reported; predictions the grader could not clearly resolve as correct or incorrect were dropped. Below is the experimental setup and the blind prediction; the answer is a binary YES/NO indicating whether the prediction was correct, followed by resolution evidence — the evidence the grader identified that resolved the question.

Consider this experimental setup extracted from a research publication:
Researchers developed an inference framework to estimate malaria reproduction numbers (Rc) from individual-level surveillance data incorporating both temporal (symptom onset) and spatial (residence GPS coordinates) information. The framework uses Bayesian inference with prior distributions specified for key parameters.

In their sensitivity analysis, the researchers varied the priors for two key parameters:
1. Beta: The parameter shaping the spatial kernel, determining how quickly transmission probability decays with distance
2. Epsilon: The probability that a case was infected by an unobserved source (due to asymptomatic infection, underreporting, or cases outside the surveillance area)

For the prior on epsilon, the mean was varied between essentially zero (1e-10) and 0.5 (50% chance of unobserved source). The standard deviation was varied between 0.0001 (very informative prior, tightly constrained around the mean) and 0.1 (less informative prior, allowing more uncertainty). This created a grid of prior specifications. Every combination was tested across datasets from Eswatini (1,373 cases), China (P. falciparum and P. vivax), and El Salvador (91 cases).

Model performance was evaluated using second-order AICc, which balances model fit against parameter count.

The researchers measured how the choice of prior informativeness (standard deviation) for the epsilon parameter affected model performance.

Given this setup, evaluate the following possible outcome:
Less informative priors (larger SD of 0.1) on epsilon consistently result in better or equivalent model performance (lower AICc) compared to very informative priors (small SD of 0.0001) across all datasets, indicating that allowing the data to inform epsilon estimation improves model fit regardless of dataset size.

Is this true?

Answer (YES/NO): YES